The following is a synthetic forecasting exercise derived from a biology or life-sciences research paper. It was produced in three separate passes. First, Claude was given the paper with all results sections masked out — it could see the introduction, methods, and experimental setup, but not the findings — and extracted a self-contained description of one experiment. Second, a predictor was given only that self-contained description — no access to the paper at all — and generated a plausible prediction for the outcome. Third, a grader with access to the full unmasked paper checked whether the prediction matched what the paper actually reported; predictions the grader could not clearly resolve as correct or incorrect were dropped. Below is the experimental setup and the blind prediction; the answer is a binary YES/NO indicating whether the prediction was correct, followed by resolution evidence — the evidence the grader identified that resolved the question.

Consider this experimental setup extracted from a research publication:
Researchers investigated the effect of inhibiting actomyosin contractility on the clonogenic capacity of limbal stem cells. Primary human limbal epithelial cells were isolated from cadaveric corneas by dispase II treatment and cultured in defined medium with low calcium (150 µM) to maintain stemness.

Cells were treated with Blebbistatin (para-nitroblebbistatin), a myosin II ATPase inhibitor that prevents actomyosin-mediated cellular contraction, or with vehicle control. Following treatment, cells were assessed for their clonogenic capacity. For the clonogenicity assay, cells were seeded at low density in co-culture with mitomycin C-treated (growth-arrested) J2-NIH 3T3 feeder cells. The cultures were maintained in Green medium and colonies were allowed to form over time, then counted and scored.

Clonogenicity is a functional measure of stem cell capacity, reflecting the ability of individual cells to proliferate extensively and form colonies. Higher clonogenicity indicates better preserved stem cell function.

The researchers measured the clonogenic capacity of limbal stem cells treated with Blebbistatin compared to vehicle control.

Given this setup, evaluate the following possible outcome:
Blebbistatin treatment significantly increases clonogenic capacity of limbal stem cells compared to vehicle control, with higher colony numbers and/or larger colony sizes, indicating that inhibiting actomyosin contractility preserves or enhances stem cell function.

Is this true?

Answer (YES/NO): YES